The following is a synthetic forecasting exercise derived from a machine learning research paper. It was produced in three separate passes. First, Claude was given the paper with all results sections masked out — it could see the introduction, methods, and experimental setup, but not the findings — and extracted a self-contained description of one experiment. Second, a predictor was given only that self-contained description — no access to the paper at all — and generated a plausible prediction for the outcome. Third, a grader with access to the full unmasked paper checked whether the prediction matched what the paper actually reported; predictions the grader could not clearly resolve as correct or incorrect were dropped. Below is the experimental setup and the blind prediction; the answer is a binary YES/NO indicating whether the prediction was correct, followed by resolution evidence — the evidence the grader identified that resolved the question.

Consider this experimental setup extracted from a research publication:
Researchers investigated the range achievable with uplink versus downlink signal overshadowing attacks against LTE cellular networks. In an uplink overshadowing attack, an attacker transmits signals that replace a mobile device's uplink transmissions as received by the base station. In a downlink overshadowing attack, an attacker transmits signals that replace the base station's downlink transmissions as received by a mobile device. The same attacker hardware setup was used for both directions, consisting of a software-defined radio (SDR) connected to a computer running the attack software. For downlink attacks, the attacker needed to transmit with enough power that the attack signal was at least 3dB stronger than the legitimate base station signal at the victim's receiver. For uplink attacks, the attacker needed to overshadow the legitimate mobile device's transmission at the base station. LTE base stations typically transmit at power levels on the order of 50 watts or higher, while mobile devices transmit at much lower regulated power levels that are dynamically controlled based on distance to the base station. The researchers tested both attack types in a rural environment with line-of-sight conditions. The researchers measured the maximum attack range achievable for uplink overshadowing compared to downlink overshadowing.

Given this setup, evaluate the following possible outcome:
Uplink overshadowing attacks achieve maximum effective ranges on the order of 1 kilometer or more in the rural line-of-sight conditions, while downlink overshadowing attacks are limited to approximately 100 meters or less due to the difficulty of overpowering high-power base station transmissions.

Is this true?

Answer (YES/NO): YES